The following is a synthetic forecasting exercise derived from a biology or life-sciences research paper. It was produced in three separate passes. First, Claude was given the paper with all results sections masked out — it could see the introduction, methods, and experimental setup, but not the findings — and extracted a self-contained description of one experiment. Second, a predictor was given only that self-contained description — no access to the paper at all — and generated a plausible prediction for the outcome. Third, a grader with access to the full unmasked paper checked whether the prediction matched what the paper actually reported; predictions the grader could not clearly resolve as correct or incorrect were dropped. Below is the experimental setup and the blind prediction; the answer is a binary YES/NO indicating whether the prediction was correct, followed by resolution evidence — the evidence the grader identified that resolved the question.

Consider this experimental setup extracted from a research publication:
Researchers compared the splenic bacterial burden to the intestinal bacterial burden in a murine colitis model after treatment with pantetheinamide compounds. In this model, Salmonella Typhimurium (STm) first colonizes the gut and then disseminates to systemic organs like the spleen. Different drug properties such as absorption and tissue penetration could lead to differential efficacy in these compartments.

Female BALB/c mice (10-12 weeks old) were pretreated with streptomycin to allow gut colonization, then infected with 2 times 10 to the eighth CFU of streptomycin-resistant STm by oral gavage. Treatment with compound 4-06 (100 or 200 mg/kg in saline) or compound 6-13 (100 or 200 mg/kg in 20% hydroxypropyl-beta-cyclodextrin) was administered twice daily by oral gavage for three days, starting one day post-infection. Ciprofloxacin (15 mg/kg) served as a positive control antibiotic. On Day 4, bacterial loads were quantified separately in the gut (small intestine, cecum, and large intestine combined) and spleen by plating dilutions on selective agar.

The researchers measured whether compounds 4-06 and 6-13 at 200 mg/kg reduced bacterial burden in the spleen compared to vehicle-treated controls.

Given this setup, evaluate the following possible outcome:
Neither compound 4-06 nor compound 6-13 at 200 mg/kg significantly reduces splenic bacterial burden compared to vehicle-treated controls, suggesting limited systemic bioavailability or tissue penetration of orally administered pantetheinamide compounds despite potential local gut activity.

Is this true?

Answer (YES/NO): YES